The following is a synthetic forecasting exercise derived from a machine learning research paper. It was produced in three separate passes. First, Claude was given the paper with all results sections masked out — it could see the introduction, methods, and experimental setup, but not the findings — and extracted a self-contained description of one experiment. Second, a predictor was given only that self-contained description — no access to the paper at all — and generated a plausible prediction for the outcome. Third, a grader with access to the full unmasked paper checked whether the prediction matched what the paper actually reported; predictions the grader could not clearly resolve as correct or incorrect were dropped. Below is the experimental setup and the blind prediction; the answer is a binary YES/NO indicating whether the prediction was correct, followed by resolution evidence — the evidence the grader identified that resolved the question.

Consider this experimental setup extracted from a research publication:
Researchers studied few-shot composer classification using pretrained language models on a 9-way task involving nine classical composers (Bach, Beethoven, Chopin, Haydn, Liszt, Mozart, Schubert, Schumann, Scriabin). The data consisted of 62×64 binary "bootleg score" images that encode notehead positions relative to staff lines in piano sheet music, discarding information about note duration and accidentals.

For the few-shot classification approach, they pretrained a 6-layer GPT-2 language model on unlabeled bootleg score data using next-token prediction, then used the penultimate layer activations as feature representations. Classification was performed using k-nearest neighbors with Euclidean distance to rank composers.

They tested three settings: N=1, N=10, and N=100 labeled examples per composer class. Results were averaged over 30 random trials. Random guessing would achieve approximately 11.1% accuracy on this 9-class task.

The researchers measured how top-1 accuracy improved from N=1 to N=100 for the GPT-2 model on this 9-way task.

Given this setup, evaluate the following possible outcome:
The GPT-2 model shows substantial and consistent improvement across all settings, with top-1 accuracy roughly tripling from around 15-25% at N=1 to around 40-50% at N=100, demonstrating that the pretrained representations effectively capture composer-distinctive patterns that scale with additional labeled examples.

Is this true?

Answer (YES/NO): NO